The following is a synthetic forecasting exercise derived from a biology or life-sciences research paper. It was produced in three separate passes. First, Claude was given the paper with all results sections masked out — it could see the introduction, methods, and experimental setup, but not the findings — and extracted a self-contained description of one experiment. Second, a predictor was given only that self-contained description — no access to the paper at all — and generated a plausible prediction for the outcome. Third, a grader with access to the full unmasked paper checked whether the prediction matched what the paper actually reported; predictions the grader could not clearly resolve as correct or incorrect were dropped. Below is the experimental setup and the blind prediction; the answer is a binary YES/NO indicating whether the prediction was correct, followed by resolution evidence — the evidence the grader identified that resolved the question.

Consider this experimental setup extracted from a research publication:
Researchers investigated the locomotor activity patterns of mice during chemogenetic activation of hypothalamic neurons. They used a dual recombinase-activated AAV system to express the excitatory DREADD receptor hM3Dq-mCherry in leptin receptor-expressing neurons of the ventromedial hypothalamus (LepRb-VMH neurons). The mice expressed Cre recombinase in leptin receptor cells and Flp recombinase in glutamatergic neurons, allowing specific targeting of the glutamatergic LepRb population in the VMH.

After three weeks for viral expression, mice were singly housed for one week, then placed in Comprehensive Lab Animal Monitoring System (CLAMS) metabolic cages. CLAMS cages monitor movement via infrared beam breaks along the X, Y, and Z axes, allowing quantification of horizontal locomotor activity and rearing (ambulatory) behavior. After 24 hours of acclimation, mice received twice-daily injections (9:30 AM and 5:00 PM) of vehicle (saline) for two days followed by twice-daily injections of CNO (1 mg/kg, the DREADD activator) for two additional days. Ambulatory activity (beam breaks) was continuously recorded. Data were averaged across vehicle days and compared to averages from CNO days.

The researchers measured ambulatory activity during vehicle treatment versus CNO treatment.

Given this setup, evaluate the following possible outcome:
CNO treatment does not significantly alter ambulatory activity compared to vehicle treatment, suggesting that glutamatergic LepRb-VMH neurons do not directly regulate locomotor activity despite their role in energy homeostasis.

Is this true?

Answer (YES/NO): NO